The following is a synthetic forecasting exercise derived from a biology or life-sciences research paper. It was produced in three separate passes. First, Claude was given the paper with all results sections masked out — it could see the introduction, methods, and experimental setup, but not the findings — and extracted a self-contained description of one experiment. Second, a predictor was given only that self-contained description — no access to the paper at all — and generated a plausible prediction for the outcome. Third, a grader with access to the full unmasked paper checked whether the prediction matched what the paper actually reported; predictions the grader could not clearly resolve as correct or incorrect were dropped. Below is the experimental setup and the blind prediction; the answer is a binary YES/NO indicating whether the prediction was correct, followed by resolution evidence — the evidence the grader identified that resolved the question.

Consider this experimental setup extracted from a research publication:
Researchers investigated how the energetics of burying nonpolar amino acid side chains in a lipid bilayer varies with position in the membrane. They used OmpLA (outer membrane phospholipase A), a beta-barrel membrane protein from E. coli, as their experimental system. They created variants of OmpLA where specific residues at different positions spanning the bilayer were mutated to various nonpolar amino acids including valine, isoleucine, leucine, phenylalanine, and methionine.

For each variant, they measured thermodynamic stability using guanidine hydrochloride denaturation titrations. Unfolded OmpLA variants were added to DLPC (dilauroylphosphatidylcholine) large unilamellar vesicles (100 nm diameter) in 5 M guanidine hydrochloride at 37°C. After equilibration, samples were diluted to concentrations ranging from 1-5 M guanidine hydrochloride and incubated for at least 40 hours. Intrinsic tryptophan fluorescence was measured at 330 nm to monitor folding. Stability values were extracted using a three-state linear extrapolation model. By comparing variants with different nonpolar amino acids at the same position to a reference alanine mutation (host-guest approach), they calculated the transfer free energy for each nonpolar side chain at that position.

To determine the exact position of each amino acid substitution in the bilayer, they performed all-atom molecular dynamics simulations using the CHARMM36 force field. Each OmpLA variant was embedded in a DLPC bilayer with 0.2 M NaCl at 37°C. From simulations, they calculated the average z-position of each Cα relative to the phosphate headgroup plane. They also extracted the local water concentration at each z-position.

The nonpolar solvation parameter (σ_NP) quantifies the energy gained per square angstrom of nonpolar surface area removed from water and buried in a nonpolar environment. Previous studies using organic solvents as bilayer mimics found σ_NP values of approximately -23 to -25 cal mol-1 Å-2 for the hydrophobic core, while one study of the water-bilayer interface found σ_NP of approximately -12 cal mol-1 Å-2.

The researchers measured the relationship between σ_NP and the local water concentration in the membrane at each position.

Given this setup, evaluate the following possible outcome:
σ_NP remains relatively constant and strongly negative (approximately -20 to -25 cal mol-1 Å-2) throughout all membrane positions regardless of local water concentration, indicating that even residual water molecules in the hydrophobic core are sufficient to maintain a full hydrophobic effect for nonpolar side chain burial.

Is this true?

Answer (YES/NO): NO